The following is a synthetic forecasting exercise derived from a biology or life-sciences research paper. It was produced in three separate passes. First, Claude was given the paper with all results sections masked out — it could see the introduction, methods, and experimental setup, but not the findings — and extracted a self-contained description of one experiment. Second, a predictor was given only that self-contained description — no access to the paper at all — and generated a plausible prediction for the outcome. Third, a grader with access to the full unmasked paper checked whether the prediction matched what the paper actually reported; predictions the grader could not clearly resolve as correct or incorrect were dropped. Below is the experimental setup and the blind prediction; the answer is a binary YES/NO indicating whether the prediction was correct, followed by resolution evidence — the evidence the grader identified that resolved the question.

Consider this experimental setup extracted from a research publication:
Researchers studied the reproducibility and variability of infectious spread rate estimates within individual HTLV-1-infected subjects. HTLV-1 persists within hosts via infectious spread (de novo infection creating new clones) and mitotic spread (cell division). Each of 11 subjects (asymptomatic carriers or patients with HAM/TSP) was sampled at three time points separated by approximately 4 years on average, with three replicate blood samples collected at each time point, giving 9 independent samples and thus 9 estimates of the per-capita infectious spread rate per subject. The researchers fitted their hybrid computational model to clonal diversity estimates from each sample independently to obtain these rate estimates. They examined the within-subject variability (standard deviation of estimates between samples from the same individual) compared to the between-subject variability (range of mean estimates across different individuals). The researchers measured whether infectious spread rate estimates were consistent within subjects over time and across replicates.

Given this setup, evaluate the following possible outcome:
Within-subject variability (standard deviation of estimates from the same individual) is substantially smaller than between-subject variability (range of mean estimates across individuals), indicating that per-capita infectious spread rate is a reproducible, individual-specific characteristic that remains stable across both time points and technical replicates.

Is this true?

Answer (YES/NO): YES